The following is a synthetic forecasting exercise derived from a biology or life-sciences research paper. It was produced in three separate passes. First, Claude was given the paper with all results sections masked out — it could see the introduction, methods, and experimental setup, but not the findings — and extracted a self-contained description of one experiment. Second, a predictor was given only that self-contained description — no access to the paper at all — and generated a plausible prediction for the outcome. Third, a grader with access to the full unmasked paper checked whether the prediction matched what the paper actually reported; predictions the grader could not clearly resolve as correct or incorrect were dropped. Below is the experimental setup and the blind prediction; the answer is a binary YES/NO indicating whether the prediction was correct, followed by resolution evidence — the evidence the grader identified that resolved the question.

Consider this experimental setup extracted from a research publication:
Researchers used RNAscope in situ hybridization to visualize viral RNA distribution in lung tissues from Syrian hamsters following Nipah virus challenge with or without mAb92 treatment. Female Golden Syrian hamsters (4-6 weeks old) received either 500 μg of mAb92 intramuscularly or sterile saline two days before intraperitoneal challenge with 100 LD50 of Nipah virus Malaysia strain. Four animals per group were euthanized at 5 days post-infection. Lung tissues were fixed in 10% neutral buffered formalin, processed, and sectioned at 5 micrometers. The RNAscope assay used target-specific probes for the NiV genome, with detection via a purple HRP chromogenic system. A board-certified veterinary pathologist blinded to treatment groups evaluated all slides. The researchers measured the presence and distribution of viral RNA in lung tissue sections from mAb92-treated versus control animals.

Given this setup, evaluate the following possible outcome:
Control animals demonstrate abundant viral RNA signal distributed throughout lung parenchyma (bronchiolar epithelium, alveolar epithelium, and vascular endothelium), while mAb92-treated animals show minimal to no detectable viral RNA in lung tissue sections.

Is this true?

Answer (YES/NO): YES